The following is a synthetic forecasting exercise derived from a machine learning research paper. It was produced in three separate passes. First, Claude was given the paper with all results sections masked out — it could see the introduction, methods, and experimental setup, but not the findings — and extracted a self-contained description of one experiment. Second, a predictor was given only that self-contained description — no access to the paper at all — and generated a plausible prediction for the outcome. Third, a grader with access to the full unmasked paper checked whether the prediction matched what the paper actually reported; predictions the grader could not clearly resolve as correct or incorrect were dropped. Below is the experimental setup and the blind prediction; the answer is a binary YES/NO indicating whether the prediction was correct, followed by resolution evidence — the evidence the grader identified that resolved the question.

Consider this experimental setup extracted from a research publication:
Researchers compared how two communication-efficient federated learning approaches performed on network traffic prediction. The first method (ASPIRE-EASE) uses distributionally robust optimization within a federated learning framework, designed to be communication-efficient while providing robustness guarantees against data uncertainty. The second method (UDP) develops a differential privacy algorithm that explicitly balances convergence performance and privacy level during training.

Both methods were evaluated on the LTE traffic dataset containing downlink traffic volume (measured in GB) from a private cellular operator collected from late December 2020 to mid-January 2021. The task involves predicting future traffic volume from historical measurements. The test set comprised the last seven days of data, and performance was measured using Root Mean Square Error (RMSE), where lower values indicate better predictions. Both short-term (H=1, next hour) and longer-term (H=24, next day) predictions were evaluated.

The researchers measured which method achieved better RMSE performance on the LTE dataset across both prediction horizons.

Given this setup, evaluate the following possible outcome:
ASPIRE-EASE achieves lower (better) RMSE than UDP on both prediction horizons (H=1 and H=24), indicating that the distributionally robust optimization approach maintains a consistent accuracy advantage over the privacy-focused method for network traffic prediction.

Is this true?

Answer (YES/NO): NO